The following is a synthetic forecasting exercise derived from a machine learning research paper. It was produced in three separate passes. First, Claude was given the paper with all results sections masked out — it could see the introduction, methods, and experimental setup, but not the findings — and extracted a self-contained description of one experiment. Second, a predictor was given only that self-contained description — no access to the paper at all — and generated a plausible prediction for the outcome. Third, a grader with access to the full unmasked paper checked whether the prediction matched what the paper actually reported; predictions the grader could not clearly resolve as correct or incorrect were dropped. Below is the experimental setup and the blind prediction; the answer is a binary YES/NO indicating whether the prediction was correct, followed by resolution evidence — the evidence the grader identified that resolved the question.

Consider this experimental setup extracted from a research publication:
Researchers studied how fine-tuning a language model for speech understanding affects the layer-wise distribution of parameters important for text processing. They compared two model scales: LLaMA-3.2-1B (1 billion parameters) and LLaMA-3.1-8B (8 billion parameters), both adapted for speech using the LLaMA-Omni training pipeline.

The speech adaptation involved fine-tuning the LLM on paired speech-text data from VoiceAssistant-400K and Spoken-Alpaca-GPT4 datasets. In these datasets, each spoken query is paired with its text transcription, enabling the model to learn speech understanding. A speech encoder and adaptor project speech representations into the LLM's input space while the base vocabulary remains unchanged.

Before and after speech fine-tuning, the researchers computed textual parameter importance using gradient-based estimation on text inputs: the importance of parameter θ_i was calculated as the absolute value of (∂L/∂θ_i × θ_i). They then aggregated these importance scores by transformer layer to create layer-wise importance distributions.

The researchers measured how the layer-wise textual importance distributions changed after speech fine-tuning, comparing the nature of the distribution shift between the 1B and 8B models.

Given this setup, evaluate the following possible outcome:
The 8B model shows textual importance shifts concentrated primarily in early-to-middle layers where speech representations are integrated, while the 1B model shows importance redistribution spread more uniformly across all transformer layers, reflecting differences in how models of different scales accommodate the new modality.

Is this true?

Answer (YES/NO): NO